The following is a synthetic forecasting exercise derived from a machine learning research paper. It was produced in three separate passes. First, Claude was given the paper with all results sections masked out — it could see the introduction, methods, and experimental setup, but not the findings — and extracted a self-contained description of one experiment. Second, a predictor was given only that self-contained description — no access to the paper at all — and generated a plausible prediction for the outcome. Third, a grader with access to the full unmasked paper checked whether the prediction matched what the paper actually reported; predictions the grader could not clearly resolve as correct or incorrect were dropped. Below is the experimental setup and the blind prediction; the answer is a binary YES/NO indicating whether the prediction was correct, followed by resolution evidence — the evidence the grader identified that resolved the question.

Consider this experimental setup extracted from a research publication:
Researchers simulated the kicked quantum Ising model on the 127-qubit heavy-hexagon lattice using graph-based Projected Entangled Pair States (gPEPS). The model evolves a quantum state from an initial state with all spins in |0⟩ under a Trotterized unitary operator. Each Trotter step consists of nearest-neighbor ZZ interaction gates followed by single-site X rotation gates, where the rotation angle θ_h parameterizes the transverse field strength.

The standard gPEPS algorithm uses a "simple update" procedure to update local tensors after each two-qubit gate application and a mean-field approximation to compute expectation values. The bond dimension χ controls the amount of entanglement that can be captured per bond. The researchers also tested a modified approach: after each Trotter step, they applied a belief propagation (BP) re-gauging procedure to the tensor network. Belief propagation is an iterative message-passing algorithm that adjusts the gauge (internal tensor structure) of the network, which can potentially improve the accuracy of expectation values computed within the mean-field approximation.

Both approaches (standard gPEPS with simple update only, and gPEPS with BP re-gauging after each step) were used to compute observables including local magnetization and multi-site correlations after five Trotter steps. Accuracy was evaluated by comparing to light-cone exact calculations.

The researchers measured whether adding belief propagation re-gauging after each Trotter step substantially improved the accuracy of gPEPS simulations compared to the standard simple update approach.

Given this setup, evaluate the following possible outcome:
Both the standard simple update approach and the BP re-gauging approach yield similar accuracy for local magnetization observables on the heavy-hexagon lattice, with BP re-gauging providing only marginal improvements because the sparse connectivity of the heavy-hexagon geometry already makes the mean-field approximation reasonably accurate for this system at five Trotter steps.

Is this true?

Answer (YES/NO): NO